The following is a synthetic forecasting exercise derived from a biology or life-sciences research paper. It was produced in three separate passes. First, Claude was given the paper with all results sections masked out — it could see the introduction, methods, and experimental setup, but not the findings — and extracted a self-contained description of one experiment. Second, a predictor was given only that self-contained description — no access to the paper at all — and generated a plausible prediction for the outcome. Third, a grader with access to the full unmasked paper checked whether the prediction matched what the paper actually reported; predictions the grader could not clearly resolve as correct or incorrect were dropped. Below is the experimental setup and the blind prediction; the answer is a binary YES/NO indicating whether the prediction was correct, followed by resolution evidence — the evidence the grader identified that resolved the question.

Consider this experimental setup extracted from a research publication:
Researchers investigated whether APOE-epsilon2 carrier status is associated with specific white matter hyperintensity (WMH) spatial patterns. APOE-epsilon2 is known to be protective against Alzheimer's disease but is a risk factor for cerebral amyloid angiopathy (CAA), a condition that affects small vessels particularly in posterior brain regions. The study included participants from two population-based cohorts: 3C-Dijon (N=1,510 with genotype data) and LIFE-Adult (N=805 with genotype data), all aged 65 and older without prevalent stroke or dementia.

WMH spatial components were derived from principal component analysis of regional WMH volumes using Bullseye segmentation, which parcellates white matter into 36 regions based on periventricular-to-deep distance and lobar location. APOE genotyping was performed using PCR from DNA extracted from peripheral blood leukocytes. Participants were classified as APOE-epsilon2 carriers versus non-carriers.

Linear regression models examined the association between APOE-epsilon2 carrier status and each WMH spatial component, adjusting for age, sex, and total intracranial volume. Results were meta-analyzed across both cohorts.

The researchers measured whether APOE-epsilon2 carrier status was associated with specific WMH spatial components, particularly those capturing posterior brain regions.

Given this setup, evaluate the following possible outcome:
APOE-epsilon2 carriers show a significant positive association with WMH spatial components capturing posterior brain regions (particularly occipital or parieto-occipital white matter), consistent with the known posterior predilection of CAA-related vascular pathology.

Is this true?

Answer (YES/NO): NO